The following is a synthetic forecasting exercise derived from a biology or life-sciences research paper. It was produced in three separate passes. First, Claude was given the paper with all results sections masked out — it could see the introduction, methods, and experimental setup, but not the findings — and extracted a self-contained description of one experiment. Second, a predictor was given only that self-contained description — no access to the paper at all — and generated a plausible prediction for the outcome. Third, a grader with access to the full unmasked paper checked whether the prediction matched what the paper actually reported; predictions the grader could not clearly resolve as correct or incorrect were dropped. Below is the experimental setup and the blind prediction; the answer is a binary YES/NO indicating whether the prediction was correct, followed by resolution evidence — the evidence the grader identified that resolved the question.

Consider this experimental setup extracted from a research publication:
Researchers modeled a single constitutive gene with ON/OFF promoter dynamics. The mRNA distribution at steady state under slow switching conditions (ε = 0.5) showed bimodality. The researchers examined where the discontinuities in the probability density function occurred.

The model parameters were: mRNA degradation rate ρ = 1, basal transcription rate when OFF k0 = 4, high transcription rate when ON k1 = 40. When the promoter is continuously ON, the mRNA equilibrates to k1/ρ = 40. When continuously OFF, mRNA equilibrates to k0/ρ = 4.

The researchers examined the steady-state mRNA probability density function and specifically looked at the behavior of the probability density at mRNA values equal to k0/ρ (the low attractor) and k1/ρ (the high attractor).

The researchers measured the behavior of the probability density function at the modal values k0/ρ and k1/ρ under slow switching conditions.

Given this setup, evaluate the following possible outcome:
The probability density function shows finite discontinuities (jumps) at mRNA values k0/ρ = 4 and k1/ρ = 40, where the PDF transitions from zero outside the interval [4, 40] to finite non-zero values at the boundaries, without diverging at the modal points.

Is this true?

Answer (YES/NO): NO